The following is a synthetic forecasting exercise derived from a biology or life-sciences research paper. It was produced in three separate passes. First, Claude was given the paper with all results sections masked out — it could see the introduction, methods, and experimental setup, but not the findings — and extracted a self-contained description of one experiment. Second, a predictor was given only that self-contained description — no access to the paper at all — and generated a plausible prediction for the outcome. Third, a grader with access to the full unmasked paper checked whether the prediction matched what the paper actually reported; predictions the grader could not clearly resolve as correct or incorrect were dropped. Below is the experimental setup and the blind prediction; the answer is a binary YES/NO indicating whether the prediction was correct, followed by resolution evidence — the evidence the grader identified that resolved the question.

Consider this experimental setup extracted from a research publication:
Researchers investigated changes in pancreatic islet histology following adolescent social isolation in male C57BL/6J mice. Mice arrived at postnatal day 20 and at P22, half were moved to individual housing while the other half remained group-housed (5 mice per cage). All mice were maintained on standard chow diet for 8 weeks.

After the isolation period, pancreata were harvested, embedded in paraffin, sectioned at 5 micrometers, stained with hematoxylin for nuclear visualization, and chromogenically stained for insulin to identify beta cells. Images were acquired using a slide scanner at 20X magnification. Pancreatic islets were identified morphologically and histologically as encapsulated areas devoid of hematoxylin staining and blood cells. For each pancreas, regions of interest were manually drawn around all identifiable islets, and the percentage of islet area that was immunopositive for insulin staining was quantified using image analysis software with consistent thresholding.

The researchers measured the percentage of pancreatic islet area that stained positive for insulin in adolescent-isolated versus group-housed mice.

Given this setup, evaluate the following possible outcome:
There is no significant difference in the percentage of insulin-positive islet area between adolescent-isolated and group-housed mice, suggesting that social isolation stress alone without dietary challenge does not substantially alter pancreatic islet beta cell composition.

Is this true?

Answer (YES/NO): NO